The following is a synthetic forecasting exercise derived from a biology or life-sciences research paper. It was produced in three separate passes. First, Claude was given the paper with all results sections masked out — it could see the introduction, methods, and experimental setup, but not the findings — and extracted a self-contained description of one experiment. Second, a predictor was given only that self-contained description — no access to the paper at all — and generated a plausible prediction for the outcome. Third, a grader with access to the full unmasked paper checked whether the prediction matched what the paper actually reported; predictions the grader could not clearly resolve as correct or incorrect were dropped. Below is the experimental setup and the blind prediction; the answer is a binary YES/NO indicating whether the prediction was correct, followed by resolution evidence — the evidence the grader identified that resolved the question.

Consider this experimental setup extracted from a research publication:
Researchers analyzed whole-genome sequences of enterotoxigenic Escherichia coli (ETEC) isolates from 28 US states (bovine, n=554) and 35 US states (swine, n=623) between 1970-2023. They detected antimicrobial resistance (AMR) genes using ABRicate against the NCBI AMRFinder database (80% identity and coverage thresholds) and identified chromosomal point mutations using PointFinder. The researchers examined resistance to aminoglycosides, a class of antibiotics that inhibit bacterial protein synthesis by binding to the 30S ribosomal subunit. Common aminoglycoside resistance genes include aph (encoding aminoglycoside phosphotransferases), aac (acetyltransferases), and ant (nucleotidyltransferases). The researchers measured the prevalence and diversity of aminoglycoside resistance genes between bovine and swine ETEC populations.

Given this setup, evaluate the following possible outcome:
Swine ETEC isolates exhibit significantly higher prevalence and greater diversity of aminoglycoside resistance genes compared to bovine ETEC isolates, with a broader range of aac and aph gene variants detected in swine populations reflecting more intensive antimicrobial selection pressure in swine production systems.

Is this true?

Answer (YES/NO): YES